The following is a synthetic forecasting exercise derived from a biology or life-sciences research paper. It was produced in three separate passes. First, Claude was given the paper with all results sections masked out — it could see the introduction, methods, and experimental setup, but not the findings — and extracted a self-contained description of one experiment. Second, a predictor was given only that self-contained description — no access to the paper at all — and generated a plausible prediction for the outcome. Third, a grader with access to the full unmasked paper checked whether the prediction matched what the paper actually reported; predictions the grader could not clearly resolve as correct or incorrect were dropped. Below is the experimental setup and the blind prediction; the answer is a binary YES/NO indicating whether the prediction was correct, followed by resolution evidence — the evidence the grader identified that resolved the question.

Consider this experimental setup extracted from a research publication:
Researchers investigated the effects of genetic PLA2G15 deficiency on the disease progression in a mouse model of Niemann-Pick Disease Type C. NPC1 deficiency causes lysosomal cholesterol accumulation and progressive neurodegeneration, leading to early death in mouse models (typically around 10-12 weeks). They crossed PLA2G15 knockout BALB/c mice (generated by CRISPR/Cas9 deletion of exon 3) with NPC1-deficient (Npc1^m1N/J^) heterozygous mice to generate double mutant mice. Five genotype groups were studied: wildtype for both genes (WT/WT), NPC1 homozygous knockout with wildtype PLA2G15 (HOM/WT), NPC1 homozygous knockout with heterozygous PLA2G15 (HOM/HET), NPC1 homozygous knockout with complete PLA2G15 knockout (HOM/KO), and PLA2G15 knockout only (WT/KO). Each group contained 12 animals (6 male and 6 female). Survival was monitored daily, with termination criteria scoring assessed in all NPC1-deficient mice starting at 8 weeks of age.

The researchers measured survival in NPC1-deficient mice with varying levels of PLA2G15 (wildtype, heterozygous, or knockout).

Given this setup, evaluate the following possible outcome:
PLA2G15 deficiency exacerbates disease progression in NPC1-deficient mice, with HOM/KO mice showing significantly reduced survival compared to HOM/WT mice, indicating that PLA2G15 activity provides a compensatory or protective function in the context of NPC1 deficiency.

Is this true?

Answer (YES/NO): NO